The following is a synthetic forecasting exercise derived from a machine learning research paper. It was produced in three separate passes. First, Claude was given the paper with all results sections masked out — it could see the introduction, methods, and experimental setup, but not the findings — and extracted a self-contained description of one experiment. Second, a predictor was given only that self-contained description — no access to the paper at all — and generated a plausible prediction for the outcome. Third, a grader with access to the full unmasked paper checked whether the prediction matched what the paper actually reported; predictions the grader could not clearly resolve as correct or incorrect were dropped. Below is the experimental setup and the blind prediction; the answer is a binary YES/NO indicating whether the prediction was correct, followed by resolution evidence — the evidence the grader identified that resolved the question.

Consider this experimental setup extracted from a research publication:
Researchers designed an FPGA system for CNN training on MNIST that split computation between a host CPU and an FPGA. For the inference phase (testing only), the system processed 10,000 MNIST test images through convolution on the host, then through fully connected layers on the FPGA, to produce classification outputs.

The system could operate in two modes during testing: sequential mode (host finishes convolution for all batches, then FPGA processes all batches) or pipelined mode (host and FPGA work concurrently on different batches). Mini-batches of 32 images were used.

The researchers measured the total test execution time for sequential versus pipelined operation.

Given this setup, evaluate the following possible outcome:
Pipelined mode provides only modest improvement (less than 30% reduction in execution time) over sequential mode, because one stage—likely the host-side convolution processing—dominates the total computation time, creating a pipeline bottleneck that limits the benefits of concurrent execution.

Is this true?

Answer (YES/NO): YES